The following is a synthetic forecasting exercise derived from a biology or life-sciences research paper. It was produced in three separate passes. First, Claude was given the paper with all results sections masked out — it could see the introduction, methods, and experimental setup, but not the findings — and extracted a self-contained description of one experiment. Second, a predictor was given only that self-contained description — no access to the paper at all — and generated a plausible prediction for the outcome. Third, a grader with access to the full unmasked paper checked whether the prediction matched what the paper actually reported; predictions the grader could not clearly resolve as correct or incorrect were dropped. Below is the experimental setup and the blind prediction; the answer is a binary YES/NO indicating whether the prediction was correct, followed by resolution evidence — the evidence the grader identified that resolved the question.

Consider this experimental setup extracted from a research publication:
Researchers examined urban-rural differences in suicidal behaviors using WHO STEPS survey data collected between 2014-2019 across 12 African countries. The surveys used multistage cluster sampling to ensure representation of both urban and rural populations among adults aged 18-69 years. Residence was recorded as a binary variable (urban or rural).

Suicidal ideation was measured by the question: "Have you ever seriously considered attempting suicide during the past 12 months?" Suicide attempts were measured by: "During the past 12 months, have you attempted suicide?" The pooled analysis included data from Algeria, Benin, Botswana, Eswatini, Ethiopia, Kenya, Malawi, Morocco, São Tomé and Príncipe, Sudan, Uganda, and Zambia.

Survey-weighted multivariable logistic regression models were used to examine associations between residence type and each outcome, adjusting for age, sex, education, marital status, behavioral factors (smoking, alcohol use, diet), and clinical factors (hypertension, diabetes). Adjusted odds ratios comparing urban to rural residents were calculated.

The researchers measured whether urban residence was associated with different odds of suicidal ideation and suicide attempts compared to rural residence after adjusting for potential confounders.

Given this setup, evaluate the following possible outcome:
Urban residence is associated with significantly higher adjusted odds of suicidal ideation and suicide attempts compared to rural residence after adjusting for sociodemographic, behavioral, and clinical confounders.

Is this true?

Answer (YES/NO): NO